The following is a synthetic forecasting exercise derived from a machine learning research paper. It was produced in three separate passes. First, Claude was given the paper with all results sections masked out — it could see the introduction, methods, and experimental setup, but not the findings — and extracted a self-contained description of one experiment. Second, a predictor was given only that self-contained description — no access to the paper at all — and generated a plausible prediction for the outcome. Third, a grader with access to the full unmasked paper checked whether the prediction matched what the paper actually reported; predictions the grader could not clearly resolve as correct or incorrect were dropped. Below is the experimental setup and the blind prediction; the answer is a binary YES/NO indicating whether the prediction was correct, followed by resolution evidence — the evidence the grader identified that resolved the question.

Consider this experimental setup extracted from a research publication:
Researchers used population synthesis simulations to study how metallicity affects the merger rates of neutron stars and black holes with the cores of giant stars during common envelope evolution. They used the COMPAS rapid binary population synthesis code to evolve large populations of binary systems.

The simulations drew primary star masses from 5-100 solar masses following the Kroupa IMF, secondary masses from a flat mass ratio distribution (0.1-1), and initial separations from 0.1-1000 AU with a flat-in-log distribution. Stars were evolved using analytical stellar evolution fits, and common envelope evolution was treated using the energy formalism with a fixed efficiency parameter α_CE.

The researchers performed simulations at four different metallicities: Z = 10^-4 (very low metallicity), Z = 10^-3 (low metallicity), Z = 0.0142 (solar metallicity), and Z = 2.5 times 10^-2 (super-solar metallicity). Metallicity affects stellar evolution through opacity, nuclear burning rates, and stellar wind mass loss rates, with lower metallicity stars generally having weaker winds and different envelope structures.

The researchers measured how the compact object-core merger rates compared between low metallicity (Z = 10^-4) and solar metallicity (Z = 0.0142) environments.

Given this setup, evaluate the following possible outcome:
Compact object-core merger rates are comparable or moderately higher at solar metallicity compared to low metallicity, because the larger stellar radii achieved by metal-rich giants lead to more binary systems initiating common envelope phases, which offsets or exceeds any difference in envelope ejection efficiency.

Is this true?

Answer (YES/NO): NO